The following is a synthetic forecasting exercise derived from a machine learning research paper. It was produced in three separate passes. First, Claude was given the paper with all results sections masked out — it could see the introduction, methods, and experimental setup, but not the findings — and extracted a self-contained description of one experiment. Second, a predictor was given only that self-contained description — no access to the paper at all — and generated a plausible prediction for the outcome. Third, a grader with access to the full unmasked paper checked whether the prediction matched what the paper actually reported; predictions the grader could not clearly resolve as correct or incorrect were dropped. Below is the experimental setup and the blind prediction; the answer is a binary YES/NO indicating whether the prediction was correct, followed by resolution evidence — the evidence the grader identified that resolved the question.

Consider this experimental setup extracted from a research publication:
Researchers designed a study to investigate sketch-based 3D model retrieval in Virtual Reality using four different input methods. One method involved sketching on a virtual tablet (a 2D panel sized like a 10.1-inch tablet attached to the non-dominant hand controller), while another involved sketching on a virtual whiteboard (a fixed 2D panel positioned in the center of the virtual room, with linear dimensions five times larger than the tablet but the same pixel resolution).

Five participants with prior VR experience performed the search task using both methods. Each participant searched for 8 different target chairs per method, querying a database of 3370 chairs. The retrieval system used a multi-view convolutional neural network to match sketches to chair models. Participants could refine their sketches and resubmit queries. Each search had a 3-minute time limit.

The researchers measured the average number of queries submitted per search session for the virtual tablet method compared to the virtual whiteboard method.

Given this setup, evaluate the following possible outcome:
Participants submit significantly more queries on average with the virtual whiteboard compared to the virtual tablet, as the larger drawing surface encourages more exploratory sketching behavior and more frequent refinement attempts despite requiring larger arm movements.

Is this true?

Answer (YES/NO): NO